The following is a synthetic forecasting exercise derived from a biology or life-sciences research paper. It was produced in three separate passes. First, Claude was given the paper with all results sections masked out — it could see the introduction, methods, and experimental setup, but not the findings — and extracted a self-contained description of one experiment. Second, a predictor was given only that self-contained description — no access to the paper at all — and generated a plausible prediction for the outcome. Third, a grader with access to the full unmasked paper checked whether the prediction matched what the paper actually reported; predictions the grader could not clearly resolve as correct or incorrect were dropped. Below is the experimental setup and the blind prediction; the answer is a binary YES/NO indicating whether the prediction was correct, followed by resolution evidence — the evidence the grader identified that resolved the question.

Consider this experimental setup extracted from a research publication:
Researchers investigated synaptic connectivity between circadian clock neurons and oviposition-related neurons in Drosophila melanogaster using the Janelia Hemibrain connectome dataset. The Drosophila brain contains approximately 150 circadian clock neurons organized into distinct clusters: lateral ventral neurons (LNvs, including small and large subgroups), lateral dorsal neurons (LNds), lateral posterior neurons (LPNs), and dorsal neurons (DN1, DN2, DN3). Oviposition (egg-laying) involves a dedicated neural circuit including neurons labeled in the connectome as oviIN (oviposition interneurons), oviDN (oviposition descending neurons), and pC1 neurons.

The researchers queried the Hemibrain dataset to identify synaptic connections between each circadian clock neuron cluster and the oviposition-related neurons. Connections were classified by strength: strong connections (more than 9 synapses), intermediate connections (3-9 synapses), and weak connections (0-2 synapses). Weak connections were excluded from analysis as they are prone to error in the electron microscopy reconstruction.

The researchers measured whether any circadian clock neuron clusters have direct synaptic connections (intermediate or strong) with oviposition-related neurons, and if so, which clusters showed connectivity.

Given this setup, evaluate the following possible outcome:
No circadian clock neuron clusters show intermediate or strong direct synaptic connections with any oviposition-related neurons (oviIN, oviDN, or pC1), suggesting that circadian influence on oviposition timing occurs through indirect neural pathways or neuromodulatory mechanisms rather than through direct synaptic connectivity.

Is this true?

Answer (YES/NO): NO